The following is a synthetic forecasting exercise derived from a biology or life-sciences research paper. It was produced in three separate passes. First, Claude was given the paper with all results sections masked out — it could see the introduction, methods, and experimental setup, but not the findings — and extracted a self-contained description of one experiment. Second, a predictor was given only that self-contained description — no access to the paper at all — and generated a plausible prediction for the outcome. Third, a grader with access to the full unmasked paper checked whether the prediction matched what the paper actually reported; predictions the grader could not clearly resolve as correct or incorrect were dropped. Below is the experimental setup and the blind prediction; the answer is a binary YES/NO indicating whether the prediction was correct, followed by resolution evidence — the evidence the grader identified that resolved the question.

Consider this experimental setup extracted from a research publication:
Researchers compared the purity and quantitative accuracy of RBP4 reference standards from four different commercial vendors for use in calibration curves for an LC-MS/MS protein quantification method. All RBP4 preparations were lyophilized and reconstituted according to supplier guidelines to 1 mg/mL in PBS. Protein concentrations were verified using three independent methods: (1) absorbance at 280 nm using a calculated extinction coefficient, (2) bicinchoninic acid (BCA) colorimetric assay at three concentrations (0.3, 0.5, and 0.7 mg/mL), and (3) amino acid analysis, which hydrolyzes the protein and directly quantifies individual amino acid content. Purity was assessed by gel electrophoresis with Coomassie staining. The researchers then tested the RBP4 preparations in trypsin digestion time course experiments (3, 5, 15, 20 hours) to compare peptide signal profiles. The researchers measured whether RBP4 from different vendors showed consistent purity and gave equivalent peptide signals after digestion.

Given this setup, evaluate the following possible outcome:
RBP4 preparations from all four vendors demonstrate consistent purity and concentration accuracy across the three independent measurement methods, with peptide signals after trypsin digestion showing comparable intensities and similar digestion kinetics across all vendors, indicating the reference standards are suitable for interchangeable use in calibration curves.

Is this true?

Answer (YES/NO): NO